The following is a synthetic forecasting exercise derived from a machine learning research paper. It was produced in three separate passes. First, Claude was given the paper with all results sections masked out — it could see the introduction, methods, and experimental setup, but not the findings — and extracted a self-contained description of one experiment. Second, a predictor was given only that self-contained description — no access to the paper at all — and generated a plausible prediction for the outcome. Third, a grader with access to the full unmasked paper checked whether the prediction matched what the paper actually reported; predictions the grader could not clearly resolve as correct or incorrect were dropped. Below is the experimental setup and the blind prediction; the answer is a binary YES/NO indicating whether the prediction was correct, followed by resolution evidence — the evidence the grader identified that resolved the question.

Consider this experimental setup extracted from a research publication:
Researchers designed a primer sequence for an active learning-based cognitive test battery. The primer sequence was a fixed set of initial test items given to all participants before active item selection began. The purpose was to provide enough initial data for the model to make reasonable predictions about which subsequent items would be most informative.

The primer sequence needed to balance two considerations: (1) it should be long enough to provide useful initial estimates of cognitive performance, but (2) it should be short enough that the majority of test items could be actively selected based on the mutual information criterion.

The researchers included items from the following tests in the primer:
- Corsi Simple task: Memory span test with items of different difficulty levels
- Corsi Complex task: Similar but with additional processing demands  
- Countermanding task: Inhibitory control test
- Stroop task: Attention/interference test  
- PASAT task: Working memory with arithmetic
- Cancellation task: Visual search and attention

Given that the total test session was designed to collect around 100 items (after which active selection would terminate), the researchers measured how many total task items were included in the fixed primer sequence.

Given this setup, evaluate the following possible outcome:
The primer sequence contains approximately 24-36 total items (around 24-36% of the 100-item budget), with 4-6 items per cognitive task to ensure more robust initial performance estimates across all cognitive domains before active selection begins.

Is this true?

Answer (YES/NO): NO